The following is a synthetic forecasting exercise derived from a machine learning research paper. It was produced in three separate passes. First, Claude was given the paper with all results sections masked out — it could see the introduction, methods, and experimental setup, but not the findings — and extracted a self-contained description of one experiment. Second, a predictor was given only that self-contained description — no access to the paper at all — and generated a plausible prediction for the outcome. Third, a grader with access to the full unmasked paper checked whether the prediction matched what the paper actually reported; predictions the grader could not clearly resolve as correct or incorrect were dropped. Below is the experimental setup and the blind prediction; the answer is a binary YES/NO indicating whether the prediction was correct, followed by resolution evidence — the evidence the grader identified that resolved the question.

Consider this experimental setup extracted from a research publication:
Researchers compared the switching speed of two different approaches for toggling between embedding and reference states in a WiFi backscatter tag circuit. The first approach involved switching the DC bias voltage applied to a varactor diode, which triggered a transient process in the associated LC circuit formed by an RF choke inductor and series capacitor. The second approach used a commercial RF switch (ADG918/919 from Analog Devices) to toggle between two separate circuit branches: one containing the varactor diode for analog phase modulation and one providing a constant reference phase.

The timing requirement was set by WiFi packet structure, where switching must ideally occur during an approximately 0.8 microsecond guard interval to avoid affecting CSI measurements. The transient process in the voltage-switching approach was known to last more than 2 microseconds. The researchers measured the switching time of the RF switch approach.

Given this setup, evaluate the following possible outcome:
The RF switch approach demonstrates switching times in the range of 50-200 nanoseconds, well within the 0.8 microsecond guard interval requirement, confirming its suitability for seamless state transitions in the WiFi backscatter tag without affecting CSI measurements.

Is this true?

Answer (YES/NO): NO